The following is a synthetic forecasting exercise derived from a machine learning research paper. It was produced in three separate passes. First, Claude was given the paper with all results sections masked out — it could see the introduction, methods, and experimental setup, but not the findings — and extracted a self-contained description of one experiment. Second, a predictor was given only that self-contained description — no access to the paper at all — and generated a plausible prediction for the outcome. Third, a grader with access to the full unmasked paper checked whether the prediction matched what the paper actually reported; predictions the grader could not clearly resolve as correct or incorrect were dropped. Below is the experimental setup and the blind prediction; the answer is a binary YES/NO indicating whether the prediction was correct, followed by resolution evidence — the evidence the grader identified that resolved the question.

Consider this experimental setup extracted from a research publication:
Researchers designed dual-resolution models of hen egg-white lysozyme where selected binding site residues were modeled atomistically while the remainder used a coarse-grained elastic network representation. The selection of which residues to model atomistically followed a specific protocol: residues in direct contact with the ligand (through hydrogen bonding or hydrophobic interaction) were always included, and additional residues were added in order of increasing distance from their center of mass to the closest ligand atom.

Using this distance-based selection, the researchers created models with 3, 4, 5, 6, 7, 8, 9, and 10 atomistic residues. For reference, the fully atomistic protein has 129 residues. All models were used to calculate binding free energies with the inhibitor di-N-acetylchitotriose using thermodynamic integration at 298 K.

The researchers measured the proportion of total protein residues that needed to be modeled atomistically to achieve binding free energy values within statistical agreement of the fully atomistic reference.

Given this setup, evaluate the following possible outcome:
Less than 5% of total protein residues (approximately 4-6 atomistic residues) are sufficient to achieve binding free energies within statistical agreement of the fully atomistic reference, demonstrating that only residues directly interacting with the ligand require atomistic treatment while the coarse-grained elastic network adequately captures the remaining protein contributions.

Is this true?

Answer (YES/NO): YES